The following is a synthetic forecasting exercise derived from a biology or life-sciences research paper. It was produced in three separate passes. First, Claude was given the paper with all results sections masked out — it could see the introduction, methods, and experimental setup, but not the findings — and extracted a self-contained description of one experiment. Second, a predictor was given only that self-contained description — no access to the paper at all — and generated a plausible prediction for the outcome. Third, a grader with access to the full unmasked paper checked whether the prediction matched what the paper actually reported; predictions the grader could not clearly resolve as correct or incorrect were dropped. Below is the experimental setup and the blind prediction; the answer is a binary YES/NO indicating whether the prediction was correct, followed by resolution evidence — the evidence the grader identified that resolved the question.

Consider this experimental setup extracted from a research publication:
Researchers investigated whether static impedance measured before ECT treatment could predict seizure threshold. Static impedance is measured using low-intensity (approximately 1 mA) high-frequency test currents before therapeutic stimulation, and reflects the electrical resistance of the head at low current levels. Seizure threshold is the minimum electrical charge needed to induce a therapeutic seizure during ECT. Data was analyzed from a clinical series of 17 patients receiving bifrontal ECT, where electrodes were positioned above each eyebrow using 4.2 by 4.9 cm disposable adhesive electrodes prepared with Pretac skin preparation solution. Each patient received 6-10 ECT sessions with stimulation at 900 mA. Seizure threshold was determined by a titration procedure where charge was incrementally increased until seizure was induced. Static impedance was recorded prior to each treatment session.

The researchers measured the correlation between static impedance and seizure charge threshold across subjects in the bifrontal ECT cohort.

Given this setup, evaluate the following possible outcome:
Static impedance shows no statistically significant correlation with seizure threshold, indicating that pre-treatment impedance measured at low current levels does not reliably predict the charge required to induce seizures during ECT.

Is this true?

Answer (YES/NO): YES